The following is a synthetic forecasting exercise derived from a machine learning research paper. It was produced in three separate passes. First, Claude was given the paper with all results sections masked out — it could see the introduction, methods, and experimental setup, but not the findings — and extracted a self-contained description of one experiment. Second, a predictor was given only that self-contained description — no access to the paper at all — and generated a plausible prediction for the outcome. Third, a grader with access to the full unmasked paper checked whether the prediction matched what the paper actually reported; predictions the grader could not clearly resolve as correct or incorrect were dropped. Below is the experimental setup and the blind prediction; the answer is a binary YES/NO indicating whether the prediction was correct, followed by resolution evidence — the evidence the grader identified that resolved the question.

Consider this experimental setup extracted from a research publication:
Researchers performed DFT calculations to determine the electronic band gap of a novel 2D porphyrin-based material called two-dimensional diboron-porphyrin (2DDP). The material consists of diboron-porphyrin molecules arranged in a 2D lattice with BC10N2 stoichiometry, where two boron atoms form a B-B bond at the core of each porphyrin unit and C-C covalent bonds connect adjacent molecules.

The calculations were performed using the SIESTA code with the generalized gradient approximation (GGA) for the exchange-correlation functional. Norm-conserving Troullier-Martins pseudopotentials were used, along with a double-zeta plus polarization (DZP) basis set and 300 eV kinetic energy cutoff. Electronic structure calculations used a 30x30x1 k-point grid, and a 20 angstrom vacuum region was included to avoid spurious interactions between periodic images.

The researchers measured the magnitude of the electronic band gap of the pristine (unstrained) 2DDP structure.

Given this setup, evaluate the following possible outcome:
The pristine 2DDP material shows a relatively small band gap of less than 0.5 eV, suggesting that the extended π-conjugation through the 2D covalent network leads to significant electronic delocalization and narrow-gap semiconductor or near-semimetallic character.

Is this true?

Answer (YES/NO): NO